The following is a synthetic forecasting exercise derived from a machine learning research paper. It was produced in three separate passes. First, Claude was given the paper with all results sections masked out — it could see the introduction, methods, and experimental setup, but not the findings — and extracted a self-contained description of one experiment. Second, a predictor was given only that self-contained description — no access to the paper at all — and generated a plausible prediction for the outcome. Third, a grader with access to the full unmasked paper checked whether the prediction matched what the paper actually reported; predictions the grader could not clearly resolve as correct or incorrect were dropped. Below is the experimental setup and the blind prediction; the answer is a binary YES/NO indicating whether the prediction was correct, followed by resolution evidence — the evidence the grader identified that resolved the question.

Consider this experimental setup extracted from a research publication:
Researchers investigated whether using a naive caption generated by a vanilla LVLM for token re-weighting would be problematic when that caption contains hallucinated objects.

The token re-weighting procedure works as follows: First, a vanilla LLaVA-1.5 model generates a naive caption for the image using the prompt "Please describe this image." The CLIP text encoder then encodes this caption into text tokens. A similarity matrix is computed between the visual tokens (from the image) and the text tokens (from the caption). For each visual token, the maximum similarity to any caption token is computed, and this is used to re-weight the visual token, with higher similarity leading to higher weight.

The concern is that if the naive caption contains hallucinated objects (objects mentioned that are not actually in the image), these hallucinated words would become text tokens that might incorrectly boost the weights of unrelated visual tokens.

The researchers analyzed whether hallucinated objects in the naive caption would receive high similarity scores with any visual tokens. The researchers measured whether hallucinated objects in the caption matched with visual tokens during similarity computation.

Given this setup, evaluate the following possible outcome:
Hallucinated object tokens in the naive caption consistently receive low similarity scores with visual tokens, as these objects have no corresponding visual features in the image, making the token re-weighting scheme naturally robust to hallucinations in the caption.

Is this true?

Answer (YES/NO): YES